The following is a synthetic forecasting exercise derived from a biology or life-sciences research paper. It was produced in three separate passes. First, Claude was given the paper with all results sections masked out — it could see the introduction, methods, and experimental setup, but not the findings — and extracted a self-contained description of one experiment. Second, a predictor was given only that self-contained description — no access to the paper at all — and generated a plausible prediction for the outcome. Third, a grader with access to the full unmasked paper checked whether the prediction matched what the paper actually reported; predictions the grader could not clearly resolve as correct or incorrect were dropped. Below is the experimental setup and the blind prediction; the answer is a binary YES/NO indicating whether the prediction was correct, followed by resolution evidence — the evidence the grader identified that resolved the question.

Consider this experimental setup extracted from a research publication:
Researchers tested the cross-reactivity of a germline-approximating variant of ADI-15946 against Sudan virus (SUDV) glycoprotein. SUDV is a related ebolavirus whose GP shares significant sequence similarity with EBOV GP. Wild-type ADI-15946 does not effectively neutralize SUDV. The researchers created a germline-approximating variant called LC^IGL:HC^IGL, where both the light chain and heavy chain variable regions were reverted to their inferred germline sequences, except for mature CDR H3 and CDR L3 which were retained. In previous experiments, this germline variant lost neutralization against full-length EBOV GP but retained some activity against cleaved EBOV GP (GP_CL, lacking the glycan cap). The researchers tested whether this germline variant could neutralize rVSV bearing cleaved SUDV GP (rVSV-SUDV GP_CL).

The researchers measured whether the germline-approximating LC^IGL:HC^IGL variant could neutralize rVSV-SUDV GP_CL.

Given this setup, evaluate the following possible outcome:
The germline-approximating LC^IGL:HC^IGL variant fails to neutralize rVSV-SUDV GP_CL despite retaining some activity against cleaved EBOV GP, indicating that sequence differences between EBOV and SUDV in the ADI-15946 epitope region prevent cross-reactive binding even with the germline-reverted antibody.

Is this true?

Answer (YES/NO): YES